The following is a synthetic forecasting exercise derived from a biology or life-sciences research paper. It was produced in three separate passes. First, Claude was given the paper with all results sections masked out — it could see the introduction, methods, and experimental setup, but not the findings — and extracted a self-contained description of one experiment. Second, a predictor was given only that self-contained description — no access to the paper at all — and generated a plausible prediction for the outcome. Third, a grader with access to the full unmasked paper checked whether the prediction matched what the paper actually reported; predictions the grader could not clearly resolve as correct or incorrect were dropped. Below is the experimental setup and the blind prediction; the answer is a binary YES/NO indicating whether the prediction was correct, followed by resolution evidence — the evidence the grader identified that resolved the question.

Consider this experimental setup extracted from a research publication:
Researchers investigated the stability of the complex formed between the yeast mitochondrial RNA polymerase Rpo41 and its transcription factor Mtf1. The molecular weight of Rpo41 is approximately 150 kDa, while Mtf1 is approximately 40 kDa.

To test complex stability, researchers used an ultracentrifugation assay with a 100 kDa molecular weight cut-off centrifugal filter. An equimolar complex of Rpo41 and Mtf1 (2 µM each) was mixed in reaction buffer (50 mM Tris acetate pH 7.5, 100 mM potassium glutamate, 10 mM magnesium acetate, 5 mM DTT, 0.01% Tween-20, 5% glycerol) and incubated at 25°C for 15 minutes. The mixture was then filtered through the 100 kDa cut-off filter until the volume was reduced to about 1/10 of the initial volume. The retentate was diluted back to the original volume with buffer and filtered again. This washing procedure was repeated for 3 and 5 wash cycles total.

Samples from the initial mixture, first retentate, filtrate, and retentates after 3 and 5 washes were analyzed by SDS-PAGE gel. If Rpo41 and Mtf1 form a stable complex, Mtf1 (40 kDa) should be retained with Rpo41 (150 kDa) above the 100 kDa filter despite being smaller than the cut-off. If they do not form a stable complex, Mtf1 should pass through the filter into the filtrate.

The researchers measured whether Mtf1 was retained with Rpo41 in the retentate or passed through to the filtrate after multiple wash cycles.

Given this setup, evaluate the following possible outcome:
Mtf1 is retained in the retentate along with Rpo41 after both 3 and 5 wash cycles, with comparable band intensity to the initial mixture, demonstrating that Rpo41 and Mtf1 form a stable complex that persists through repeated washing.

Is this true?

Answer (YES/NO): YES